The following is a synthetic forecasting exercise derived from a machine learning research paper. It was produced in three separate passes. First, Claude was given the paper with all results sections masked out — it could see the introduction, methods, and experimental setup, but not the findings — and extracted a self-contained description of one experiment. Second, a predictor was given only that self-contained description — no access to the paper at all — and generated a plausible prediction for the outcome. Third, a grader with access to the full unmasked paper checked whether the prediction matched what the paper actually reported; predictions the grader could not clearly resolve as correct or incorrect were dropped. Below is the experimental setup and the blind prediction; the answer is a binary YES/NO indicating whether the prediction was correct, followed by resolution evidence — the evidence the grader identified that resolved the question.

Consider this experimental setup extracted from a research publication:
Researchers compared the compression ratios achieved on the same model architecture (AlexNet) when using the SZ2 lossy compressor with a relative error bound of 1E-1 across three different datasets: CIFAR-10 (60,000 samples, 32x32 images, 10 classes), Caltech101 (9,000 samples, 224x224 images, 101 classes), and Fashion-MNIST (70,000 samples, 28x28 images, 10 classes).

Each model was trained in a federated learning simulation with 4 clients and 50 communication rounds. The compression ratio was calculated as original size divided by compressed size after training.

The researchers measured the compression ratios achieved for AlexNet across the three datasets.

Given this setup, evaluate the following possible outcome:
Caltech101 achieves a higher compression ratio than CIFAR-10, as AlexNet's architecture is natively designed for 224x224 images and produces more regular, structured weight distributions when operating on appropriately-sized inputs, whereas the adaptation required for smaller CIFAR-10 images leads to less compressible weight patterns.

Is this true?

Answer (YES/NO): NO